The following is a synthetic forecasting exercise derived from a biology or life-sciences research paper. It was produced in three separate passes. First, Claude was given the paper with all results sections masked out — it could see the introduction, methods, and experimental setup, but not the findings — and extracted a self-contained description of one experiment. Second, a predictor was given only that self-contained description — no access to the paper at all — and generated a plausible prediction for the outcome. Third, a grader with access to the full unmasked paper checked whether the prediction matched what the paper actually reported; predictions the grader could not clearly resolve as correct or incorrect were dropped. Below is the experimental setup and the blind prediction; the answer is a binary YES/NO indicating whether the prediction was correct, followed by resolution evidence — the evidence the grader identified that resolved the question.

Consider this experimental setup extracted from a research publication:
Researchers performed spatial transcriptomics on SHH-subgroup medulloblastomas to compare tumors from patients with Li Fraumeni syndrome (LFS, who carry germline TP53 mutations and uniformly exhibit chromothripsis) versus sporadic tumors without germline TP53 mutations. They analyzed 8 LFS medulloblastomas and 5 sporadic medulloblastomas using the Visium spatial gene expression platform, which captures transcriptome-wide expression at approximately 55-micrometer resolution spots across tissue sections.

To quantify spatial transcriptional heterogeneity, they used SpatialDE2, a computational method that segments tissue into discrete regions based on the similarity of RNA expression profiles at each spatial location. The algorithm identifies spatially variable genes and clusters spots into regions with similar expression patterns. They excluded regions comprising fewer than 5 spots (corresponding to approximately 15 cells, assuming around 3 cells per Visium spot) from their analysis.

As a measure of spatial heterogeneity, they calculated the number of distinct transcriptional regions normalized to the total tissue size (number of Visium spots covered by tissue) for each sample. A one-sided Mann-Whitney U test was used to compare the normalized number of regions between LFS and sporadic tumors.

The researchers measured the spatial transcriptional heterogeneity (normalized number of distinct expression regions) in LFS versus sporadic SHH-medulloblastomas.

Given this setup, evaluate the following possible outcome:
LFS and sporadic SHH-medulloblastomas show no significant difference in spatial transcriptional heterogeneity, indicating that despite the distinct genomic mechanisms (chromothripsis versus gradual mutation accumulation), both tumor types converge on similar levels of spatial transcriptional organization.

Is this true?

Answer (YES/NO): NO